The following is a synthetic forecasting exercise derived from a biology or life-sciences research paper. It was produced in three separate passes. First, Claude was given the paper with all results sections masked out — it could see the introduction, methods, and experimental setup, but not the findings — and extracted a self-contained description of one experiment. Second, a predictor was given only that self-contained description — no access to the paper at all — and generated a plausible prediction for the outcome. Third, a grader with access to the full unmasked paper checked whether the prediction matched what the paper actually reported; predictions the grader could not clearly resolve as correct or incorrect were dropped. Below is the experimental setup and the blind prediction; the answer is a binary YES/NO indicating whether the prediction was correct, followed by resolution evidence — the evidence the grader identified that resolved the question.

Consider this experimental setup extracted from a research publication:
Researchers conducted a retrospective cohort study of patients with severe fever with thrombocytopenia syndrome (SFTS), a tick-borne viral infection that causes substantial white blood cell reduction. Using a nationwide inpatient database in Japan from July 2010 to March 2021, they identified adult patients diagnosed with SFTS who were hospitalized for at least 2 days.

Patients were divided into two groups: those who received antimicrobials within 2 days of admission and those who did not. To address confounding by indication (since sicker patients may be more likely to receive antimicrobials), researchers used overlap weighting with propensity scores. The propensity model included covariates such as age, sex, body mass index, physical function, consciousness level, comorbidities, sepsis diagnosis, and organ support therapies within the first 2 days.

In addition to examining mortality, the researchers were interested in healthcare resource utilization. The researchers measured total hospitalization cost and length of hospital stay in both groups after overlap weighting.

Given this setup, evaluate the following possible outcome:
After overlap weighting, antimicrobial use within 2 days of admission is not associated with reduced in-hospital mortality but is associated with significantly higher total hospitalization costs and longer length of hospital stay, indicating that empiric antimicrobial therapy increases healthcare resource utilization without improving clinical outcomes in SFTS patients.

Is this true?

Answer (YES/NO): NO